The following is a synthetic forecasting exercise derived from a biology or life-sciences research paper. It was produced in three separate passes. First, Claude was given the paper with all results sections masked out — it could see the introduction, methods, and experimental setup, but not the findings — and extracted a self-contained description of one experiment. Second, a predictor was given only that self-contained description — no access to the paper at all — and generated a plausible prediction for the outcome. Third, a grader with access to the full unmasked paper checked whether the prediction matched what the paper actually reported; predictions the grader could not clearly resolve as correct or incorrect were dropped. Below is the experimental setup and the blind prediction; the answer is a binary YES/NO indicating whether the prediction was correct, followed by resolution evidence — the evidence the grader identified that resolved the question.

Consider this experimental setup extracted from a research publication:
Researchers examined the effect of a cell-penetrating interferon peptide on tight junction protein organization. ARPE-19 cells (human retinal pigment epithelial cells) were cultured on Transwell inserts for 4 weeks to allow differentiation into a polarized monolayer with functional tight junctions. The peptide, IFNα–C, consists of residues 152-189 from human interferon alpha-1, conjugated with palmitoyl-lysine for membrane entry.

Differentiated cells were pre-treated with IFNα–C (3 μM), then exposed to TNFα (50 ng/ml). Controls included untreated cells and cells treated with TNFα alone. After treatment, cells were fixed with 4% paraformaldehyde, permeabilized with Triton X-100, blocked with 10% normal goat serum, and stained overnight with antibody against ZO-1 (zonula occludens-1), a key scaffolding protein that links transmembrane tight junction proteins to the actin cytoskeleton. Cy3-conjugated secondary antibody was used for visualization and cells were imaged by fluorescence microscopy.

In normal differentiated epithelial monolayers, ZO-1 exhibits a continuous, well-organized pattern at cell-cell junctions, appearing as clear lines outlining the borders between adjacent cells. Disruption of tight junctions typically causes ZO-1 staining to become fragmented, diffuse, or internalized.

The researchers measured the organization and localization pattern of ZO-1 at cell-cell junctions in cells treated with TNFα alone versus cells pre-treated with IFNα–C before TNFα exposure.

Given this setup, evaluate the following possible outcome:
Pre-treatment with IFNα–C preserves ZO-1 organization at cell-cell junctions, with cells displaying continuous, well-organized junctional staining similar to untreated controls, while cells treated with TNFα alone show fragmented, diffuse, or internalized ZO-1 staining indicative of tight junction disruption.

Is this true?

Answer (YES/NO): YES